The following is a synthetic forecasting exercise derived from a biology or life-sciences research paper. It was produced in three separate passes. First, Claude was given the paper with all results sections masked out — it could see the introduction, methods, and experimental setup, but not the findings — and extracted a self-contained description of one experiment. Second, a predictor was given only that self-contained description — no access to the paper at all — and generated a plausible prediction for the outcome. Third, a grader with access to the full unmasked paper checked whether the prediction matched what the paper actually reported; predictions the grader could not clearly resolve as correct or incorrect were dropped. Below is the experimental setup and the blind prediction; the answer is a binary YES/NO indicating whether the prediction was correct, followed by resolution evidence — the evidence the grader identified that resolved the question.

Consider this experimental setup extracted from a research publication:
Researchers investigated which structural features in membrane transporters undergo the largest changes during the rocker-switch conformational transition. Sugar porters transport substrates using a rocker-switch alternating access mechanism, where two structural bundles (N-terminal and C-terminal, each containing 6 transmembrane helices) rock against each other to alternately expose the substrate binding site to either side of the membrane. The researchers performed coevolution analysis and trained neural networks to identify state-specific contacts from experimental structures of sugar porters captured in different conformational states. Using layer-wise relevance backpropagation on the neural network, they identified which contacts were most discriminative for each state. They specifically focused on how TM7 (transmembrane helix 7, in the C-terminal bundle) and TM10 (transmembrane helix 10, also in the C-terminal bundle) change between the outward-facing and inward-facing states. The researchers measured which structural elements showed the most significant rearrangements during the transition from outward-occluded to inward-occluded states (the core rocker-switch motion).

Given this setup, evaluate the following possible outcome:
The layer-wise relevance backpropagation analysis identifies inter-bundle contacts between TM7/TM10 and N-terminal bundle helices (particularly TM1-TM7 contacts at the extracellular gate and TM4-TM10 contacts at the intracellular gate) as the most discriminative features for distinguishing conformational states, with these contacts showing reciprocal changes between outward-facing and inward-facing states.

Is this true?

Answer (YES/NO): YES